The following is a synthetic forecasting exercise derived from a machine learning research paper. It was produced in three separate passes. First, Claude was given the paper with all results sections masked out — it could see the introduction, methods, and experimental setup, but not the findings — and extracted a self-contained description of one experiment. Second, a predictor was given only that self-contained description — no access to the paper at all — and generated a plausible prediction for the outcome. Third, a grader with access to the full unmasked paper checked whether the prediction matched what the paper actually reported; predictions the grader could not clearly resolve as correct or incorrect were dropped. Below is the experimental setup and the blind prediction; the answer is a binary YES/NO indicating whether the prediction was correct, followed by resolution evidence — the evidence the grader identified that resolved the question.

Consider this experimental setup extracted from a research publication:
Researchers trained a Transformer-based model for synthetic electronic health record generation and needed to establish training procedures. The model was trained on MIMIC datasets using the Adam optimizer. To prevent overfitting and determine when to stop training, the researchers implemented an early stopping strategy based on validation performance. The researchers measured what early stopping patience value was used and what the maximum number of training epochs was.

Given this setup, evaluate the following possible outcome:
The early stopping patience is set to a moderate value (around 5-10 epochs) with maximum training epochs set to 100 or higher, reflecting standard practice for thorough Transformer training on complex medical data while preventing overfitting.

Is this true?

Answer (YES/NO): YES